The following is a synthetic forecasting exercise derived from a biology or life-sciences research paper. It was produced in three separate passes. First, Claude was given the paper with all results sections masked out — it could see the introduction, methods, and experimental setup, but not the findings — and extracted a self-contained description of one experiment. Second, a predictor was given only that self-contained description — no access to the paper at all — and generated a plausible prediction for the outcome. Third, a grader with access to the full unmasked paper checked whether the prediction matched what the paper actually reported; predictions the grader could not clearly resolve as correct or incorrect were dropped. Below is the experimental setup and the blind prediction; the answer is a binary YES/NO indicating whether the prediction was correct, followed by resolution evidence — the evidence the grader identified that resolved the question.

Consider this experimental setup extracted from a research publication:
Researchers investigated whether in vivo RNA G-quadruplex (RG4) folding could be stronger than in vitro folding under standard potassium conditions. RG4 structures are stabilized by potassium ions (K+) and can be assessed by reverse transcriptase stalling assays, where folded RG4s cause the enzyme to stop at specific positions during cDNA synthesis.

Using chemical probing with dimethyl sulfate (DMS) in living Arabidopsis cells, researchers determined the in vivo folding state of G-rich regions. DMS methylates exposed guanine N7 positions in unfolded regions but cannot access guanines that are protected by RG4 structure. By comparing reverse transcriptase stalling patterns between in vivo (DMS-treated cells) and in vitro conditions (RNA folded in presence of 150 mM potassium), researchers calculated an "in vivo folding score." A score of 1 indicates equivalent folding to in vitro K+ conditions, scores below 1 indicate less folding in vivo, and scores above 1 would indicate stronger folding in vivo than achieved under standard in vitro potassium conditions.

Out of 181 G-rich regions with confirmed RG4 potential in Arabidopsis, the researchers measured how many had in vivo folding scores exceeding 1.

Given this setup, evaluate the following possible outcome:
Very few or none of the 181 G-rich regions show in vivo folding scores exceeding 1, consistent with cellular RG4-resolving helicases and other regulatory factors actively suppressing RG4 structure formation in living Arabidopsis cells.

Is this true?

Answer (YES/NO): NO